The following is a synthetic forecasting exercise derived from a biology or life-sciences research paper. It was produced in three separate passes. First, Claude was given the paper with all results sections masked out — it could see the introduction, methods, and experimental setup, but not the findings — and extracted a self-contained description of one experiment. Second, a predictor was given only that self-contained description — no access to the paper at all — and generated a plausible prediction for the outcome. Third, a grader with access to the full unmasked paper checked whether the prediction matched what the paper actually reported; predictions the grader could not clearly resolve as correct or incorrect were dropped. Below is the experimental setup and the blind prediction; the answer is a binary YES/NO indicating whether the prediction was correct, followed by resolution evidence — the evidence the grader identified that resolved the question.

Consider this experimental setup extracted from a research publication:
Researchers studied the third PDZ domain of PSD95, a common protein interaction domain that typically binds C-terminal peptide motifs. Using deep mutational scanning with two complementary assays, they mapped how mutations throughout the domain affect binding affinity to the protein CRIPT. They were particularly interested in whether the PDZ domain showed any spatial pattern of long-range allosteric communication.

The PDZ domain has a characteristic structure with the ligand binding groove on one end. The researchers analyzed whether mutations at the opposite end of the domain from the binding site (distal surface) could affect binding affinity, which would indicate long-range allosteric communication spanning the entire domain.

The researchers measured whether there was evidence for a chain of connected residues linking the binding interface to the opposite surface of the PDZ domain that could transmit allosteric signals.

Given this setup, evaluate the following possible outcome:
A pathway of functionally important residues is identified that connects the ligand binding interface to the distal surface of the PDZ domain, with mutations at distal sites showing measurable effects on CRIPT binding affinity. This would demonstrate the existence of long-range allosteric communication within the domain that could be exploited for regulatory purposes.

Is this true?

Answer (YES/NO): YES